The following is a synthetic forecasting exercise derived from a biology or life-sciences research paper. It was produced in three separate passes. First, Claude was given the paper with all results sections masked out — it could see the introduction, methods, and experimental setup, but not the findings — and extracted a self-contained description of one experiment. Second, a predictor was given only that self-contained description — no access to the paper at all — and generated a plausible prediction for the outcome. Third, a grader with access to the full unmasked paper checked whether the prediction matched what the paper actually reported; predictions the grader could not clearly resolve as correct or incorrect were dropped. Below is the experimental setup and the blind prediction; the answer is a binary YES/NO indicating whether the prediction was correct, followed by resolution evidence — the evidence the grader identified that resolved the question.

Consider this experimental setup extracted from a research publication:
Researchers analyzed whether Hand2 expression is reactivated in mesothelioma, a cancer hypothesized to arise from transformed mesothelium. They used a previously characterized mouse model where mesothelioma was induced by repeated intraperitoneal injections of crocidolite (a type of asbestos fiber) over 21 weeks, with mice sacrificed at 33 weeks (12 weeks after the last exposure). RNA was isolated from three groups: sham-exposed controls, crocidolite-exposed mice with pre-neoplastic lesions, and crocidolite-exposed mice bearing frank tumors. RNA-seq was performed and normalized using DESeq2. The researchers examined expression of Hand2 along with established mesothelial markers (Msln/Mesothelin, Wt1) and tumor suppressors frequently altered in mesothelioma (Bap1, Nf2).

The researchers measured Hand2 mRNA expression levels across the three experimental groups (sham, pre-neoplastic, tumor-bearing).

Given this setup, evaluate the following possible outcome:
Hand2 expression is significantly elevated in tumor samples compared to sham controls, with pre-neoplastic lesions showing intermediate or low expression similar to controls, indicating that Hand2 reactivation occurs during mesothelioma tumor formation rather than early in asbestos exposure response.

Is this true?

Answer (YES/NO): NO